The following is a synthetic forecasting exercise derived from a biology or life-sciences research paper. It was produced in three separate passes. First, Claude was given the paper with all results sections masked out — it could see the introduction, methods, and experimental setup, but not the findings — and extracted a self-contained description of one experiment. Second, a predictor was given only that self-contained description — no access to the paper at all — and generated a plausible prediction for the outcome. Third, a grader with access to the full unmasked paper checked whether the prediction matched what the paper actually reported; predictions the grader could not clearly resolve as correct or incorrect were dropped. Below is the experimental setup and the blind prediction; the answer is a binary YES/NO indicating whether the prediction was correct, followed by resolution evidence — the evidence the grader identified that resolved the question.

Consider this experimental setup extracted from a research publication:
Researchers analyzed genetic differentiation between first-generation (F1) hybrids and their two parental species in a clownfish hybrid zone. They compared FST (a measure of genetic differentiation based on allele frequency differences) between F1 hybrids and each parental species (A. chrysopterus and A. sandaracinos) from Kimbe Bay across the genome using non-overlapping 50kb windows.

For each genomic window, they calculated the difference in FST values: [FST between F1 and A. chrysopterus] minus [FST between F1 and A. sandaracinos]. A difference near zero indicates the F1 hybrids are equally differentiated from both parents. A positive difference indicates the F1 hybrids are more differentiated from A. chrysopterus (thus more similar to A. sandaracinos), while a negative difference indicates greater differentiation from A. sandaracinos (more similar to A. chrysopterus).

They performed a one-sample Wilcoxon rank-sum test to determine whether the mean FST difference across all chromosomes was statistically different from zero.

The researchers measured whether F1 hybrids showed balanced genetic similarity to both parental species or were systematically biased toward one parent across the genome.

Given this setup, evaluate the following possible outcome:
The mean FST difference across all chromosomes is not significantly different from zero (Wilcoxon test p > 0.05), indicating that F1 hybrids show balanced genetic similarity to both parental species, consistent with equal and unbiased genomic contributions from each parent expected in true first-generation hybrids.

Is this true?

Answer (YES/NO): NO